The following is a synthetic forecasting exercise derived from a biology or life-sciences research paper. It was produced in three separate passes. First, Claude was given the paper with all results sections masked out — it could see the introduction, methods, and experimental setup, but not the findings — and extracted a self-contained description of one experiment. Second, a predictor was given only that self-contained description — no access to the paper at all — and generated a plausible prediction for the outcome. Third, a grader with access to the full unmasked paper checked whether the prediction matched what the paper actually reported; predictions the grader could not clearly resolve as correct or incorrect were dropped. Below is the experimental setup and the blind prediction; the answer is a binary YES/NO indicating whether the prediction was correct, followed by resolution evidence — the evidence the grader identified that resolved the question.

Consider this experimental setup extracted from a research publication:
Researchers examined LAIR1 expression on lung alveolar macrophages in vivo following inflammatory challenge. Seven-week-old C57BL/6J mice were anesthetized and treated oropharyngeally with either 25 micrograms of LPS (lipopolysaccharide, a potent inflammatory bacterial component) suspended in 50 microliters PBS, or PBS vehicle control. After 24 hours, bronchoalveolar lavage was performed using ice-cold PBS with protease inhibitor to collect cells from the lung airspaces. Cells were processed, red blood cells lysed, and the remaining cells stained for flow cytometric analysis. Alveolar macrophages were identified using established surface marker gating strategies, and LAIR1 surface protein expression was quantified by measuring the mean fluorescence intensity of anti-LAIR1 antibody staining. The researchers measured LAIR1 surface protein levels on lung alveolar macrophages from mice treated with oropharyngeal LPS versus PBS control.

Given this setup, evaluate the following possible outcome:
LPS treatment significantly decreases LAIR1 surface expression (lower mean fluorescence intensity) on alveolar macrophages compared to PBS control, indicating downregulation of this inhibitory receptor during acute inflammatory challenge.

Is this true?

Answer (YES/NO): YES